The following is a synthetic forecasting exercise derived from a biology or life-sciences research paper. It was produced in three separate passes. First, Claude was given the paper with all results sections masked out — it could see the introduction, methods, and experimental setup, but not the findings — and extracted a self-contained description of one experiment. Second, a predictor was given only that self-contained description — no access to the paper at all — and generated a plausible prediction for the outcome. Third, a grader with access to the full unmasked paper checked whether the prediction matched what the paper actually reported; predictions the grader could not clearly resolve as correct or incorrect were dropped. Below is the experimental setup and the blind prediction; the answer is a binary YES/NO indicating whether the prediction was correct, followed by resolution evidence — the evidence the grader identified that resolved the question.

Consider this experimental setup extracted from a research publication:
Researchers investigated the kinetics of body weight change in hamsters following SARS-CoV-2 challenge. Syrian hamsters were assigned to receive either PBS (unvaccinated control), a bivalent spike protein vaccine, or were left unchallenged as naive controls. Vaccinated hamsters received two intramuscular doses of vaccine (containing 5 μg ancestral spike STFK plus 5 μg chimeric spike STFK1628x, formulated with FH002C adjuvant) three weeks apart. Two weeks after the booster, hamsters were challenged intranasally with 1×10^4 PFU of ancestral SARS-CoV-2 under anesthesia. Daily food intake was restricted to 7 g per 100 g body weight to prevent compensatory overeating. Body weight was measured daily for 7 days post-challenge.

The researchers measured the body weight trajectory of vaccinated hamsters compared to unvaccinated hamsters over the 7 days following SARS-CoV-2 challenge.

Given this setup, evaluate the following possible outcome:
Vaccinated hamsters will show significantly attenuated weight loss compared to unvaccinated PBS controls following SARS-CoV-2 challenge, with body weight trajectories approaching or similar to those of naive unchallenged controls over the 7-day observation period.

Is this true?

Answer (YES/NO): YES